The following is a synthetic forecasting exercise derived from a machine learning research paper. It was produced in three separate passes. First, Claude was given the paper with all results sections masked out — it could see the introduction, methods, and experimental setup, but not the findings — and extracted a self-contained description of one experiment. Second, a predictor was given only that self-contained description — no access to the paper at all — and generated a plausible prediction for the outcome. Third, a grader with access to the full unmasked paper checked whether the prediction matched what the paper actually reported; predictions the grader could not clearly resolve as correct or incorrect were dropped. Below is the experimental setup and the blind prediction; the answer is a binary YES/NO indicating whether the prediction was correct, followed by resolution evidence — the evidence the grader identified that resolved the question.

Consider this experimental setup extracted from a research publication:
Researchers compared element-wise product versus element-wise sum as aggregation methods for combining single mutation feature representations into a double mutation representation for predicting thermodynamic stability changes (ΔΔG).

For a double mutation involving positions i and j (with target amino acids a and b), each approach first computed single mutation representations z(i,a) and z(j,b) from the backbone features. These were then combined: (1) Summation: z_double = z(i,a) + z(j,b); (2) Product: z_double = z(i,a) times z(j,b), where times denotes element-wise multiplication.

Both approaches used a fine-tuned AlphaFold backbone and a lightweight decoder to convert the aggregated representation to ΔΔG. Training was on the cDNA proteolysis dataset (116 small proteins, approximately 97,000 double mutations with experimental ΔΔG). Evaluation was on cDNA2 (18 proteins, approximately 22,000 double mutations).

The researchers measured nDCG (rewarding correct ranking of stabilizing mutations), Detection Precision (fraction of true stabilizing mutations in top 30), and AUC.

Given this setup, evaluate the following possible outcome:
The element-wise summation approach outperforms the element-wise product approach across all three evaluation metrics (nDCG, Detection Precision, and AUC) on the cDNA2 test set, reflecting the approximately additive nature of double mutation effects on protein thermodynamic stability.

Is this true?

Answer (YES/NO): NO